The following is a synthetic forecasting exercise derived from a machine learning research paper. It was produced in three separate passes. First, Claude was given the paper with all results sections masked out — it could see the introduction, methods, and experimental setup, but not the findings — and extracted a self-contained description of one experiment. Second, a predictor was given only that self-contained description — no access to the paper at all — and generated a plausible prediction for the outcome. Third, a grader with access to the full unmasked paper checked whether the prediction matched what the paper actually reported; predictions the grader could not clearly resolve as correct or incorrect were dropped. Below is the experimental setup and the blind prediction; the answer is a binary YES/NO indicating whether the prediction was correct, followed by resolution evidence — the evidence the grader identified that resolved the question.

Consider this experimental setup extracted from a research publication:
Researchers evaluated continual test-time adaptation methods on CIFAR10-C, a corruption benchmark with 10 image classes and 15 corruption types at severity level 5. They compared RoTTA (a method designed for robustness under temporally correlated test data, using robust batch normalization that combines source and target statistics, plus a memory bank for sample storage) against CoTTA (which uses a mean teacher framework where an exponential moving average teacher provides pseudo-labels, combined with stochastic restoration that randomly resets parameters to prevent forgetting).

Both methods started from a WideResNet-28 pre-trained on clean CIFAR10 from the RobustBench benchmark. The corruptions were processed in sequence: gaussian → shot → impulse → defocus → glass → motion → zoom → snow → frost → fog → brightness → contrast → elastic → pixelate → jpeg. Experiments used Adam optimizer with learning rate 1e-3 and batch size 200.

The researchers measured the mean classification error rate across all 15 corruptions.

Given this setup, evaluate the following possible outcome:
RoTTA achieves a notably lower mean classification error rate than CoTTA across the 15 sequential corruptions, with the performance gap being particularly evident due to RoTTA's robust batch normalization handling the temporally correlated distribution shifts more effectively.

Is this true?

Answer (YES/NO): NO